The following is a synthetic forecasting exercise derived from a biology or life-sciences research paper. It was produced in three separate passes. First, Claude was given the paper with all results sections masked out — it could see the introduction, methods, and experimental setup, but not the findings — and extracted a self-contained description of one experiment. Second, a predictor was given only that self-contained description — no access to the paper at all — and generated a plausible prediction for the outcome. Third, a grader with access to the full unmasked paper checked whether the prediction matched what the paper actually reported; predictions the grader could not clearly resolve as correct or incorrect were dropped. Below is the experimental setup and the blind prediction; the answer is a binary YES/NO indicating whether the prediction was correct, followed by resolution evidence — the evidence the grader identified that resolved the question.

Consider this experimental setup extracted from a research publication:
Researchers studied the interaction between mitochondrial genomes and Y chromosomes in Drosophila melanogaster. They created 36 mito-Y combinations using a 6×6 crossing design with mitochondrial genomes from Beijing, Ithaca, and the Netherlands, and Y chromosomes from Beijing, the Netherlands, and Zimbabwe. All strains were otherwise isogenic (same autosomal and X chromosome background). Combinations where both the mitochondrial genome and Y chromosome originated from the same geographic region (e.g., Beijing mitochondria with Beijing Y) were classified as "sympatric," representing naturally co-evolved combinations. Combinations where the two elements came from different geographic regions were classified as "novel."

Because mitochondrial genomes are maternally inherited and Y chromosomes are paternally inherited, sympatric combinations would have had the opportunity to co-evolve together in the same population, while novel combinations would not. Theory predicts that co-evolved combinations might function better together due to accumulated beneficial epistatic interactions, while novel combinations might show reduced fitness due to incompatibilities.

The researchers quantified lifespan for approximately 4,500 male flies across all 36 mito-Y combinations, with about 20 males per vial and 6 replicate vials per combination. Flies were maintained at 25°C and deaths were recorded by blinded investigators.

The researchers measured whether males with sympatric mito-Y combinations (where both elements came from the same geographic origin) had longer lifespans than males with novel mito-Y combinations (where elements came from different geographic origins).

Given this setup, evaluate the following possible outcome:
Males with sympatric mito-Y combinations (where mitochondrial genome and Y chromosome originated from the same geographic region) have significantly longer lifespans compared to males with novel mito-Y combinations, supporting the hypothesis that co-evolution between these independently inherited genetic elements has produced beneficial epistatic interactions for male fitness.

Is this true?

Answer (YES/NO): NO